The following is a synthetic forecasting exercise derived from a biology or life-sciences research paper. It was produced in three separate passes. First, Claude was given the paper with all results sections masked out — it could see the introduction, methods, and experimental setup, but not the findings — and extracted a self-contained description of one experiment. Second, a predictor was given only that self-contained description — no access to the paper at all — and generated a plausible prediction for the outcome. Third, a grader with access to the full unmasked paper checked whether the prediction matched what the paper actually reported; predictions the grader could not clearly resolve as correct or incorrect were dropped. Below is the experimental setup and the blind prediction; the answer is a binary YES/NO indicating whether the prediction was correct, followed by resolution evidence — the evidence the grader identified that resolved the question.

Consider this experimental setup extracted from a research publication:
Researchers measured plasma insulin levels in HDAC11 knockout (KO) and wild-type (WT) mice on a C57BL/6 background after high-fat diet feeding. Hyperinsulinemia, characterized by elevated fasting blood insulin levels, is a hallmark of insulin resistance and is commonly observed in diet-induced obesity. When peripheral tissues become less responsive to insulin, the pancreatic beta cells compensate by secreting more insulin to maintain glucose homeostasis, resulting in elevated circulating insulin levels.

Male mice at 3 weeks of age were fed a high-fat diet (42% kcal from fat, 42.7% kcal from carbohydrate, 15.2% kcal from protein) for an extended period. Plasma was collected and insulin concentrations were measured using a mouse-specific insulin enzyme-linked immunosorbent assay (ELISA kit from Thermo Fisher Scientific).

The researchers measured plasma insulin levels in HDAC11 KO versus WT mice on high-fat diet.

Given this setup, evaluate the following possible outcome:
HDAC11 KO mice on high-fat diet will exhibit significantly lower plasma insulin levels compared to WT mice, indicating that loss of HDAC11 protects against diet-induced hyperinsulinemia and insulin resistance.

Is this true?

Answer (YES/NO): YES